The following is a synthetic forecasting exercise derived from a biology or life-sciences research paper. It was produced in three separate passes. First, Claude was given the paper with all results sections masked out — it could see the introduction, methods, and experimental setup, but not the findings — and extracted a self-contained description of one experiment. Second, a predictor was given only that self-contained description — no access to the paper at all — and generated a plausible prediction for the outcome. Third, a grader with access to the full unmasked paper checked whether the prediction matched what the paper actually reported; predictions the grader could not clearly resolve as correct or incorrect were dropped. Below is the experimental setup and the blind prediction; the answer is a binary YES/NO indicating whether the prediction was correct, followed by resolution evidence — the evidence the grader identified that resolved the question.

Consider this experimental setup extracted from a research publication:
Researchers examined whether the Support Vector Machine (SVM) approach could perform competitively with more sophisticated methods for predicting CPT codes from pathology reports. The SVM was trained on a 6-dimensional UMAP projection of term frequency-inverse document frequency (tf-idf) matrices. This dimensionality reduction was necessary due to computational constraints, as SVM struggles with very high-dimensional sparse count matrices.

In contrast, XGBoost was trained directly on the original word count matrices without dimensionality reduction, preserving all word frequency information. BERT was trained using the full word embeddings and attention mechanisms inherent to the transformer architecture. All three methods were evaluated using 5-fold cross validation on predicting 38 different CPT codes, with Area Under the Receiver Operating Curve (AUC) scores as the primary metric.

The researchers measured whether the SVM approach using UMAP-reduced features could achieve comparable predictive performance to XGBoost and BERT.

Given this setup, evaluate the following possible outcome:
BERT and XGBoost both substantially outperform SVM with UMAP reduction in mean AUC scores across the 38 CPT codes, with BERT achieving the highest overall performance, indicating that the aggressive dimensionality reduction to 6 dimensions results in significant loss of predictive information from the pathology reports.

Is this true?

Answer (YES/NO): NO